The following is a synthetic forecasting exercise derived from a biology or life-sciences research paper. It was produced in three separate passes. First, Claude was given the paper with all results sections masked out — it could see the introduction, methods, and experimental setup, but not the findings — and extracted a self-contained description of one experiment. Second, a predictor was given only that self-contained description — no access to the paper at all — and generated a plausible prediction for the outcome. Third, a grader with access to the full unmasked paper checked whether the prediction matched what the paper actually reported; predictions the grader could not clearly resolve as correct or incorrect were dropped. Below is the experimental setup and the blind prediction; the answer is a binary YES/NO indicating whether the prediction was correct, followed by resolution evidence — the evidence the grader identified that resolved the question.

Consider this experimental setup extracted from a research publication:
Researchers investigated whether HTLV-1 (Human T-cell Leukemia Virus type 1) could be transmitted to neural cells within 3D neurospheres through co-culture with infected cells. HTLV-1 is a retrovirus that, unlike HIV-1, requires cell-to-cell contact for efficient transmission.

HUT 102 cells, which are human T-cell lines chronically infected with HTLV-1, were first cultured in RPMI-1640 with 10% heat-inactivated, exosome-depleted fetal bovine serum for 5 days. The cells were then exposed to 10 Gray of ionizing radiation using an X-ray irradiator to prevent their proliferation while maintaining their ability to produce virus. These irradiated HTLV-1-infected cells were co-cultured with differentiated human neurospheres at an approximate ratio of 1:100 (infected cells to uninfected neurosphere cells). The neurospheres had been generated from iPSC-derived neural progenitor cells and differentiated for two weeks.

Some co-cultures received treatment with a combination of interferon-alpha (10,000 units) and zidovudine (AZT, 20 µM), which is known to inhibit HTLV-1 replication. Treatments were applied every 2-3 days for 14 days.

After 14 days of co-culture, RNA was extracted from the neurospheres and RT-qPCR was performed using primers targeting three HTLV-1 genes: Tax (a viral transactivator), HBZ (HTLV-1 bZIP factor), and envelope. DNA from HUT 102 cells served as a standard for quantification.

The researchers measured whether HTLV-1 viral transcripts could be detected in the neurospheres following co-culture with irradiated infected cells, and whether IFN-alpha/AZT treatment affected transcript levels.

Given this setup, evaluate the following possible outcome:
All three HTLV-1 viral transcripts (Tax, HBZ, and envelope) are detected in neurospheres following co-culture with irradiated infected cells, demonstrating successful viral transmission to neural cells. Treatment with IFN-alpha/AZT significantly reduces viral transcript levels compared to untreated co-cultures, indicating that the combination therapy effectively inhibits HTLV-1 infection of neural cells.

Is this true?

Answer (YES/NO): NO